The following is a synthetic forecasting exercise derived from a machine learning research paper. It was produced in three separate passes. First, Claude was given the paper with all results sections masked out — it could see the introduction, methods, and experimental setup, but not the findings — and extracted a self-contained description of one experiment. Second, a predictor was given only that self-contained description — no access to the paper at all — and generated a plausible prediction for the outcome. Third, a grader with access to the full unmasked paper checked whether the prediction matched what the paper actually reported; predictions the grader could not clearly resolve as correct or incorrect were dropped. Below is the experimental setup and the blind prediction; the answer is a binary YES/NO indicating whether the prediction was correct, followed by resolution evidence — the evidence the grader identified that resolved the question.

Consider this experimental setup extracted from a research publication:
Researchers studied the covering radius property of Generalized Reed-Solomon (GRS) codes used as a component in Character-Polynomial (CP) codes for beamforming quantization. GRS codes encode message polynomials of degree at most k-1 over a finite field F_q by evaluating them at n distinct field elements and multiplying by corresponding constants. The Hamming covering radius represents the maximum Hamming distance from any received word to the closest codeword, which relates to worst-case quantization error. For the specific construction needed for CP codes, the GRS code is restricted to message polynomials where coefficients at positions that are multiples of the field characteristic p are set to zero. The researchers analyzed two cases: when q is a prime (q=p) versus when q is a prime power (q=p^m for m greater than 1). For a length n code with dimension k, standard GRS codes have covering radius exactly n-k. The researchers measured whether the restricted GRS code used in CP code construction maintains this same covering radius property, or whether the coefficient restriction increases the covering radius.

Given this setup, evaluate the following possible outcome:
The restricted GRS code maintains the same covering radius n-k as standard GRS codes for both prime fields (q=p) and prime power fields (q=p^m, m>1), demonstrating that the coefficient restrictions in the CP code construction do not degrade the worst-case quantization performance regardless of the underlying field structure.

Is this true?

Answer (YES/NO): NO